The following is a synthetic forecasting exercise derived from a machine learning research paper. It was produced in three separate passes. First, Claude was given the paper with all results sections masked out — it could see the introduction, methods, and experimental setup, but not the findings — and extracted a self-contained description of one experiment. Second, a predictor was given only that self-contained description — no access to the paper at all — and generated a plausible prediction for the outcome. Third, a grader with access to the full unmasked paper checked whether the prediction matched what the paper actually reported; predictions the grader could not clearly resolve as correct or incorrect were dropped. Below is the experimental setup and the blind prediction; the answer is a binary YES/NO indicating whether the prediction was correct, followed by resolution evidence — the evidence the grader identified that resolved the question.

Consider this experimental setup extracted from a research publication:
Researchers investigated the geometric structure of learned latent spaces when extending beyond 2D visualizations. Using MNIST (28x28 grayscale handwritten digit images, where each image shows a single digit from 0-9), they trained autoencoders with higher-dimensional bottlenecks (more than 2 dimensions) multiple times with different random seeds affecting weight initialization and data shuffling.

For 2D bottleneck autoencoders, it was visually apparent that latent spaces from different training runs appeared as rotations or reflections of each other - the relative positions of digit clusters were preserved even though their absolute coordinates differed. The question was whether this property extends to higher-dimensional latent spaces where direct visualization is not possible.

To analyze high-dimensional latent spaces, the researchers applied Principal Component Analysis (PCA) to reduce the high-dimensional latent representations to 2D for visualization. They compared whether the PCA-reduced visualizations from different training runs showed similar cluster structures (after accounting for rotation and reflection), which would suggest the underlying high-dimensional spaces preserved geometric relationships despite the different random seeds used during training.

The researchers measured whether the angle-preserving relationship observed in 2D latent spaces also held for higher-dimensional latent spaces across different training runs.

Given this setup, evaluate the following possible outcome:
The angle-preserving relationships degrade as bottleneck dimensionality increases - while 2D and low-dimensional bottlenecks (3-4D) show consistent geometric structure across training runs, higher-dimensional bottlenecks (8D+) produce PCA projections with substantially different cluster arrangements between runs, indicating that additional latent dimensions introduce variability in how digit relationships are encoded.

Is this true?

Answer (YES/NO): NO